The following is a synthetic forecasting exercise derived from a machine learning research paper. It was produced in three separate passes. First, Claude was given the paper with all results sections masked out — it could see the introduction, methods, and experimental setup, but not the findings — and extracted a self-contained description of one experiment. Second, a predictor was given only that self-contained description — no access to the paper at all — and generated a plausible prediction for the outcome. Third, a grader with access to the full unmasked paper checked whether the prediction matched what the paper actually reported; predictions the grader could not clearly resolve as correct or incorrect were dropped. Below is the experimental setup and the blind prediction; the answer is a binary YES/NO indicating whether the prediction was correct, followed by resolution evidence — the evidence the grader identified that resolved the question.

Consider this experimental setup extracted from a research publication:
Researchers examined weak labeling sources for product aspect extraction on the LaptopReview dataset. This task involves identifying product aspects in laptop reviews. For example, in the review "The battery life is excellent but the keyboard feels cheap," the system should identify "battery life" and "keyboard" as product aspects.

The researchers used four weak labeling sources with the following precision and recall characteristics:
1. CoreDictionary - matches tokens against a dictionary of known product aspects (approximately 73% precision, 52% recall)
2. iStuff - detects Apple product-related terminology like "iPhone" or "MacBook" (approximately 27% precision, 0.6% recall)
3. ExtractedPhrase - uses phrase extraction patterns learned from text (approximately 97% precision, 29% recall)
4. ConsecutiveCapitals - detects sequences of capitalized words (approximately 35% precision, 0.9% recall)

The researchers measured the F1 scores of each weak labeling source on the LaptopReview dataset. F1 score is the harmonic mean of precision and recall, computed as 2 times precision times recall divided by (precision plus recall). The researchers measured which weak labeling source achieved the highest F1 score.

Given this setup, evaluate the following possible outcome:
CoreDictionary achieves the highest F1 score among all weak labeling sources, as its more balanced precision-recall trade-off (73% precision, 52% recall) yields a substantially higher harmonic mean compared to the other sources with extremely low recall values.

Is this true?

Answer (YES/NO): YES